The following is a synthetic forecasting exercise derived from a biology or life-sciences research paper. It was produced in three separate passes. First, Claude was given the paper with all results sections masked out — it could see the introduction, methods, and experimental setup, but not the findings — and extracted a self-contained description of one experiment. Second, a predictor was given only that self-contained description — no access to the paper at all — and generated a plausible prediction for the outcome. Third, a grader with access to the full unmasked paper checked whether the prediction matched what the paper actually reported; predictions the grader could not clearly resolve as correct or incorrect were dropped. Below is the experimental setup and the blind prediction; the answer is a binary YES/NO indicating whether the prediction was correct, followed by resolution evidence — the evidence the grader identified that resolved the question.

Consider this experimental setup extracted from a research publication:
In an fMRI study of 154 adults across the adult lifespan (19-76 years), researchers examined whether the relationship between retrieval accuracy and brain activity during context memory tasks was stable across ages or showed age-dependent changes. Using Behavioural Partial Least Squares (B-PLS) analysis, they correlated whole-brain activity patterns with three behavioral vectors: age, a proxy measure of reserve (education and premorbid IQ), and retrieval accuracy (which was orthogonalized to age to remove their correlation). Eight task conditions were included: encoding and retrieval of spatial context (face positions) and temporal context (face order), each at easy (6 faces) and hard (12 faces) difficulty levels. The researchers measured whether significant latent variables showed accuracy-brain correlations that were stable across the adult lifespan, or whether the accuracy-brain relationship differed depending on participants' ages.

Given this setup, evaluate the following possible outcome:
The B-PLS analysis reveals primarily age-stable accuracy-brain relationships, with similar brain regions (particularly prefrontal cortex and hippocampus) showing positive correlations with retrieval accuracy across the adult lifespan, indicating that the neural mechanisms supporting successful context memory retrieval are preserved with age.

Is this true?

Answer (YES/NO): NO